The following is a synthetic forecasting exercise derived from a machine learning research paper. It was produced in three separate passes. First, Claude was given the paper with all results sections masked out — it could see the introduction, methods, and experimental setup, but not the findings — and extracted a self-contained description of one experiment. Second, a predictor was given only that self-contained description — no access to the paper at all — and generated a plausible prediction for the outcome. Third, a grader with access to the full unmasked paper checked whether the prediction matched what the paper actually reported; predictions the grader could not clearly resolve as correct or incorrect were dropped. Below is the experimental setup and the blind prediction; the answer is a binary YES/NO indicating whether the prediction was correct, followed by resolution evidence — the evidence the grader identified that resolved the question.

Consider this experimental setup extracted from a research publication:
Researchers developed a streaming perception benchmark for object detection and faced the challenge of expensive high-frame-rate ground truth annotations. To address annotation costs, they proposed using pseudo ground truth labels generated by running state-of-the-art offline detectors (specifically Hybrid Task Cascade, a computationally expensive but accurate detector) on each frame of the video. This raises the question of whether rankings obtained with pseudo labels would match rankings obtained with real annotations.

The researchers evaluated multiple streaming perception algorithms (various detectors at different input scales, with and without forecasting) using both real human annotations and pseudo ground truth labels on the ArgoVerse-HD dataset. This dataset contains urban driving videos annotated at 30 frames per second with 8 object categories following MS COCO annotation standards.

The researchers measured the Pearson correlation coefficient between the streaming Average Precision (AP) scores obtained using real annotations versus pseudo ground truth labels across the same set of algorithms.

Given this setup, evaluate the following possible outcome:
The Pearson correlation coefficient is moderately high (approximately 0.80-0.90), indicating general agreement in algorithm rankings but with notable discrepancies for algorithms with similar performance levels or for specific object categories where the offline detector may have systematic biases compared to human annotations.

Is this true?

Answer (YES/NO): NO